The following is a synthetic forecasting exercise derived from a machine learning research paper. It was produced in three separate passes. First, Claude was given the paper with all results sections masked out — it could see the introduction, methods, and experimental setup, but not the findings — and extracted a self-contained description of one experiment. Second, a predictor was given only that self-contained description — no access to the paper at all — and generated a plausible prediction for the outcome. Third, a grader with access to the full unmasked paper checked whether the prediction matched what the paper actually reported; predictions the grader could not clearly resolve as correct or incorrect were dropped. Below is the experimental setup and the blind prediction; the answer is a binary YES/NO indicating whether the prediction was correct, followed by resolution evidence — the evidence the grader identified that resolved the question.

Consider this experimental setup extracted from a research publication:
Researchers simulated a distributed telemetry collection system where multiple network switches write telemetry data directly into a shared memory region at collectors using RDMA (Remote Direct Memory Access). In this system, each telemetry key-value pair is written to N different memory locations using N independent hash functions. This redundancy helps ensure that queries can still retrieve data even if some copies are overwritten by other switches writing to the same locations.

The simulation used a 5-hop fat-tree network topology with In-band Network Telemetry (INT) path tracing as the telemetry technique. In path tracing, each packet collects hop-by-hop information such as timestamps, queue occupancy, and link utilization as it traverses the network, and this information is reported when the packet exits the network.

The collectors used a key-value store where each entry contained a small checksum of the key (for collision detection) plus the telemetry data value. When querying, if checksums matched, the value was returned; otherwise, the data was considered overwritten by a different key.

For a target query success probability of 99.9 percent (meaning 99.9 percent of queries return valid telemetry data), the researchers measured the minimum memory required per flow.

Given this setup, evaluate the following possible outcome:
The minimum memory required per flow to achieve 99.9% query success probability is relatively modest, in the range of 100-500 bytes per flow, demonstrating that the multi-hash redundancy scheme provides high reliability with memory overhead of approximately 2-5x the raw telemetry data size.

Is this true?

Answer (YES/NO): YES